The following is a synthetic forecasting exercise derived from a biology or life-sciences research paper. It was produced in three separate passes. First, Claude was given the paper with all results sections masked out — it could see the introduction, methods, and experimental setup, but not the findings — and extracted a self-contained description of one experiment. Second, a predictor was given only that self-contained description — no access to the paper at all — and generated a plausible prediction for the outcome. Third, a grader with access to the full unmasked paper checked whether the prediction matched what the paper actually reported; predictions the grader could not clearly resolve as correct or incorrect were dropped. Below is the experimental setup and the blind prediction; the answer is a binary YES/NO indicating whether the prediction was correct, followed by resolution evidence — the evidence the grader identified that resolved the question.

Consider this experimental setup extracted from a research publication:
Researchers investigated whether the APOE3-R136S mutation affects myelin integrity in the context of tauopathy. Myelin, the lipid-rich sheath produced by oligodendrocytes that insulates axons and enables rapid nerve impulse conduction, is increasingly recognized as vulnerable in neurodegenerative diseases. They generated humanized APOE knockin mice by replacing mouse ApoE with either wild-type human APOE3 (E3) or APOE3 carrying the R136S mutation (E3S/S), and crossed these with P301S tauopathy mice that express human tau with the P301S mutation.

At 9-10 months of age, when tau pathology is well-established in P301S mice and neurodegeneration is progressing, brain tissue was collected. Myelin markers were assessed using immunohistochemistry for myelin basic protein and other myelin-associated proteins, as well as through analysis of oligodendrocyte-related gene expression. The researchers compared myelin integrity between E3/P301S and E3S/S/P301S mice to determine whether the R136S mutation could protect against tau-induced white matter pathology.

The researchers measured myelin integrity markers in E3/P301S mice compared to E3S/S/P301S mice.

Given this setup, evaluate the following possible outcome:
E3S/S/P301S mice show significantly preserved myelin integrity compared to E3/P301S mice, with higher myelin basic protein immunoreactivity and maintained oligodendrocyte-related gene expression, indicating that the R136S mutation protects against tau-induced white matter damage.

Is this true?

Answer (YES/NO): YES